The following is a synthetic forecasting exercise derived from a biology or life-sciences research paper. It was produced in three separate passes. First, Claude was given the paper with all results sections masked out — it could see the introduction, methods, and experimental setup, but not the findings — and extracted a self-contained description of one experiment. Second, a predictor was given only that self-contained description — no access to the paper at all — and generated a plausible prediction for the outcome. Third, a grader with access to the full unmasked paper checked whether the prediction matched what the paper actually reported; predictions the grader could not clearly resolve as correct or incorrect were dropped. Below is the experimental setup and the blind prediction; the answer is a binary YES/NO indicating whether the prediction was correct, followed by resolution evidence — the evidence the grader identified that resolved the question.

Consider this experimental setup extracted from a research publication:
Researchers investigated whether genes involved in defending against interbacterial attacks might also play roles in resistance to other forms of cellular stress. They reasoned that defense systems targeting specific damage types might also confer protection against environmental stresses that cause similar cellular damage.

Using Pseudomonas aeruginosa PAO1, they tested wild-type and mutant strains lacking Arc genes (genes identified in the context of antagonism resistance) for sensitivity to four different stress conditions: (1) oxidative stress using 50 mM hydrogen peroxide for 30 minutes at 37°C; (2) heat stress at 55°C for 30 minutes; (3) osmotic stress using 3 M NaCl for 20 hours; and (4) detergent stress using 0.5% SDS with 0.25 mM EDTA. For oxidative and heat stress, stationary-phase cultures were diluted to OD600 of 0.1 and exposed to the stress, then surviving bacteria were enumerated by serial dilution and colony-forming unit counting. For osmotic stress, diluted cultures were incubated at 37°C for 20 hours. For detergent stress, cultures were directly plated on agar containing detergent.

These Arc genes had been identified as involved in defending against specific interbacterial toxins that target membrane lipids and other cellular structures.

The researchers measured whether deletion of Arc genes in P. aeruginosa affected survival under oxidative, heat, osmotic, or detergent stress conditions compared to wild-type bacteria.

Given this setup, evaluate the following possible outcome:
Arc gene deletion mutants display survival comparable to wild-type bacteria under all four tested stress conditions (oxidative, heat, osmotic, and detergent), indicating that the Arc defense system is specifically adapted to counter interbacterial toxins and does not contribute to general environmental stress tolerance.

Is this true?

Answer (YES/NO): YES